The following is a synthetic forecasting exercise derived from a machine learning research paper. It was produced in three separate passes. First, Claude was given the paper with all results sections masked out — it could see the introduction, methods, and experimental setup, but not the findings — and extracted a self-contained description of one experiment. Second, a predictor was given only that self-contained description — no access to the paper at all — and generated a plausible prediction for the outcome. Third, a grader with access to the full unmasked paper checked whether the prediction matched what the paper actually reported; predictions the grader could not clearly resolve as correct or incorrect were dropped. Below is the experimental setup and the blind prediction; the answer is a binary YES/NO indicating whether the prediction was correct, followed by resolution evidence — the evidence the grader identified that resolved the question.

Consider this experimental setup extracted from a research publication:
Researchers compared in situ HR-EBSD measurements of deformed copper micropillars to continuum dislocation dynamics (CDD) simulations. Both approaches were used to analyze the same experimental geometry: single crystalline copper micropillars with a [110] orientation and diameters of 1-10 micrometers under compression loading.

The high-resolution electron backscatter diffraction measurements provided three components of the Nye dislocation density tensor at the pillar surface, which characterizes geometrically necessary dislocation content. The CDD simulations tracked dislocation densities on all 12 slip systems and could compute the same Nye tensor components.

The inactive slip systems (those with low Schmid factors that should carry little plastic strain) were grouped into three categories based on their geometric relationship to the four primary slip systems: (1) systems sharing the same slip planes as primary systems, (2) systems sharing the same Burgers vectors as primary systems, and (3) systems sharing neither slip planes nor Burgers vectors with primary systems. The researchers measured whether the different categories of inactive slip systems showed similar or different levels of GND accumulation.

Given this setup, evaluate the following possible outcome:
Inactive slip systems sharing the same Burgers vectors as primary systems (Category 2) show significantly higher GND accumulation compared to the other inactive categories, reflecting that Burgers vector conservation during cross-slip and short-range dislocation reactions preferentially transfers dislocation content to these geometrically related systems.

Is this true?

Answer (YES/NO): NO